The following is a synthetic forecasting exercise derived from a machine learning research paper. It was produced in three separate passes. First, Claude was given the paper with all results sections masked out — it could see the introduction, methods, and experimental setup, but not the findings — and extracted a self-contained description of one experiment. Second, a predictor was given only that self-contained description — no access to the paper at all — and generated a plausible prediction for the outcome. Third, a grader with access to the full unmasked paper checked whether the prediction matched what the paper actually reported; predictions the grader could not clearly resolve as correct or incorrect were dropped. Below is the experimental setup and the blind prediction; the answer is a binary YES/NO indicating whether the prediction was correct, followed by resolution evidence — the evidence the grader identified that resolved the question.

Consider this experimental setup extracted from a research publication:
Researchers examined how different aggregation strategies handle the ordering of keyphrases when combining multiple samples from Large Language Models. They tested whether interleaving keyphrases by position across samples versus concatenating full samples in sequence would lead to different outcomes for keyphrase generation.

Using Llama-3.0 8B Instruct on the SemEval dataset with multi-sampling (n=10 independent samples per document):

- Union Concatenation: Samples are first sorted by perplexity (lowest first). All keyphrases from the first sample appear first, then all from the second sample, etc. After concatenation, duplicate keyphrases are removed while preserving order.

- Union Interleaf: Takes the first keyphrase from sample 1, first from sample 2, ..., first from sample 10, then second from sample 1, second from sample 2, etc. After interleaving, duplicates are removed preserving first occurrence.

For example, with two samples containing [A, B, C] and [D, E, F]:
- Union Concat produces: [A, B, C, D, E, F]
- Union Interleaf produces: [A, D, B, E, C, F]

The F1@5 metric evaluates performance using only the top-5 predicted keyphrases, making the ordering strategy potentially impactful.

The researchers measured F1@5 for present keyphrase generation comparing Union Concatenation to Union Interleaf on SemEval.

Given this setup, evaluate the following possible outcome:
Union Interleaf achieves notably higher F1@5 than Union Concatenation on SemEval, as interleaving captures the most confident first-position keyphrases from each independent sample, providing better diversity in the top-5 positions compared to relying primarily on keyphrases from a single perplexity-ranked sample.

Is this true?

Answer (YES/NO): YES